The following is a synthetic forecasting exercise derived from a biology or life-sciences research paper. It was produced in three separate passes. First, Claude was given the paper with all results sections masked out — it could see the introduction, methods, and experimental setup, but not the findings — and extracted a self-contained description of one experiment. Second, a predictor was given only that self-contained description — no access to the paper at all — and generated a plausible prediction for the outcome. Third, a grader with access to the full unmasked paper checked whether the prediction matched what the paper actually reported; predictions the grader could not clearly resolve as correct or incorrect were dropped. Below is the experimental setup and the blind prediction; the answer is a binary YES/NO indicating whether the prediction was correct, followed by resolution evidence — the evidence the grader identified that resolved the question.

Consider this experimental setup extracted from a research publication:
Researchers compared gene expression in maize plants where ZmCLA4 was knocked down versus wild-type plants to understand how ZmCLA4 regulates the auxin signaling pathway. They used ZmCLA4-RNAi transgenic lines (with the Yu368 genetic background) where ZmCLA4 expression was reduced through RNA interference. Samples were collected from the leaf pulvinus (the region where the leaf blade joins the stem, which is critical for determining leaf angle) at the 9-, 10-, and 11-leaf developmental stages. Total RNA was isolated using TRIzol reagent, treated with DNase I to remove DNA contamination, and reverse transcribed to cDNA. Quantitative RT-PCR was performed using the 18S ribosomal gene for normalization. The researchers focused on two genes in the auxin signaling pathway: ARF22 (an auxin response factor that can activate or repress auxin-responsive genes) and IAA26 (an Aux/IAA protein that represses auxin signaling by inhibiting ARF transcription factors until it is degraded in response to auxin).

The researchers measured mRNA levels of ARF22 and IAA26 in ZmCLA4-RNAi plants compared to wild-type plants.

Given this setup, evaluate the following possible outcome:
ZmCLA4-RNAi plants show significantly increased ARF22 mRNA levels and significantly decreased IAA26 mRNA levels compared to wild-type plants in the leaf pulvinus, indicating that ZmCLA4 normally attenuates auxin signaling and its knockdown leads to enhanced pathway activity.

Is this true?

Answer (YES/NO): YES